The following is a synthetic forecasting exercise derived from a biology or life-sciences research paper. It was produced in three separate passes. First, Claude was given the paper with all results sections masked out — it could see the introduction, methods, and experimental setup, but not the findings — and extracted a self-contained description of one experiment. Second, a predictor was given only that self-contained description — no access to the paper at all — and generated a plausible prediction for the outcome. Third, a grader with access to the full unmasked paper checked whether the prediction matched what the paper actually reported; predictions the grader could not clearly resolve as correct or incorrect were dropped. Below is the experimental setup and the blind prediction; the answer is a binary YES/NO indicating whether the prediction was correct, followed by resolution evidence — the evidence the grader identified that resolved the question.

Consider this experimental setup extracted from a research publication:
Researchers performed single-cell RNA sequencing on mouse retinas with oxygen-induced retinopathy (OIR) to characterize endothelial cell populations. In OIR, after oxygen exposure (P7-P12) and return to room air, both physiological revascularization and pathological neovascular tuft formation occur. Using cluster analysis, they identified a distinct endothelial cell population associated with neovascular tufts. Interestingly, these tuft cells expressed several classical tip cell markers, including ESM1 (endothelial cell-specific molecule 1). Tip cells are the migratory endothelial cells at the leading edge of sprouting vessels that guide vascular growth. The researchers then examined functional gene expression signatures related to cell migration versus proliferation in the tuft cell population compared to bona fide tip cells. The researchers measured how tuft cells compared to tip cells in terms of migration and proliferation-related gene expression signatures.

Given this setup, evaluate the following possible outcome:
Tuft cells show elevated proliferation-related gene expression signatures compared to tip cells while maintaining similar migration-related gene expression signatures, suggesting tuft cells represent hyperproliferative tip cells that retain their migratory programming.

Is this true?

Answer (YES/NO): NO